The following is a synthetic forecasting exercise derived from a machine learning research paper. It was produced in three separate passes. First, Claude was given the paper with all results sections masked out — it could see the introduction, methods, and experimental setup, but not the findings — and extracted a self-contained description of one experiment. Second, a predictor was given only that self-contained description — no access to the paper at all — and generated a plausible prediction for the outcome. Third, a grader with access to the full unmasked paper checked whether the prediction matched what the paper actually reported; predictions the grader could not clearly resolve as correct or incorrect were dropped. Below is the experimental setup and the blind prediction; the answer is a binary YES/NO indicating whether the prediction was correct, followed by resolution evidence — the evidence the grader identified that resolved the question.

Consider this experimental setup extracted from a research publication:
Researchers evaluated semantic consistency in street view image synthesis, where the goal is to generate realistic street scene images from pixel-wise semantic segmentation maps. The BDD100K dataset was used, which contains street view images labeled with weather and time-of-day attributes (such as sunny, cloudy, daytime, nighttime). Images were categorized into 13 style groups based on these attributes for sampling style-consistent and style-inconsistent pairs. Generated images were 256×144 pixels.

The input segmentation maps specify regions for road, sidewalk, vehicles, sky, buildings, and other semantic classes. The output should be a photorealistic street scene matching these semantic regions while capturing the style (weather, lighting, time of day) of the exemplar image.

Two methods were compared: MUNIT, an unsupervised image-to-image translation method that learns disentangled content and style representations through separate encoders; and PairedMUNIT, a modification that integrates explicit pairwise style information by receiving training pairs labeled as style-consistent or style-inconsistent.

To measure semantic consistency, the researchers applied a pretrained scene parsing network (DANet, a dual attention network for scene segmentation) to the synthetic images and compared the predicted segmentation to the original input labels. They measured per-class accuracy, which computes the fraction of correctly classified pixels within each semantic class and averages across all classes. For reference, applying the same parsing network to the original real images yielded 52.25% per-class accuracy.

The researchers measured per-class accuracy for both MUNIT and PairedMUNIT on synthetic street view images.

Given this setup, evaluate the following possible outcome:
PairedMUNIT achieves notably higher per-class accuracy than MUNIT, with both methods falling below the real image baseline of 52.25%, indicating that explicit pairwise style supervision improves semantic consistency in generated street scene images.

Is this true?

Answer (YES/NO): YES